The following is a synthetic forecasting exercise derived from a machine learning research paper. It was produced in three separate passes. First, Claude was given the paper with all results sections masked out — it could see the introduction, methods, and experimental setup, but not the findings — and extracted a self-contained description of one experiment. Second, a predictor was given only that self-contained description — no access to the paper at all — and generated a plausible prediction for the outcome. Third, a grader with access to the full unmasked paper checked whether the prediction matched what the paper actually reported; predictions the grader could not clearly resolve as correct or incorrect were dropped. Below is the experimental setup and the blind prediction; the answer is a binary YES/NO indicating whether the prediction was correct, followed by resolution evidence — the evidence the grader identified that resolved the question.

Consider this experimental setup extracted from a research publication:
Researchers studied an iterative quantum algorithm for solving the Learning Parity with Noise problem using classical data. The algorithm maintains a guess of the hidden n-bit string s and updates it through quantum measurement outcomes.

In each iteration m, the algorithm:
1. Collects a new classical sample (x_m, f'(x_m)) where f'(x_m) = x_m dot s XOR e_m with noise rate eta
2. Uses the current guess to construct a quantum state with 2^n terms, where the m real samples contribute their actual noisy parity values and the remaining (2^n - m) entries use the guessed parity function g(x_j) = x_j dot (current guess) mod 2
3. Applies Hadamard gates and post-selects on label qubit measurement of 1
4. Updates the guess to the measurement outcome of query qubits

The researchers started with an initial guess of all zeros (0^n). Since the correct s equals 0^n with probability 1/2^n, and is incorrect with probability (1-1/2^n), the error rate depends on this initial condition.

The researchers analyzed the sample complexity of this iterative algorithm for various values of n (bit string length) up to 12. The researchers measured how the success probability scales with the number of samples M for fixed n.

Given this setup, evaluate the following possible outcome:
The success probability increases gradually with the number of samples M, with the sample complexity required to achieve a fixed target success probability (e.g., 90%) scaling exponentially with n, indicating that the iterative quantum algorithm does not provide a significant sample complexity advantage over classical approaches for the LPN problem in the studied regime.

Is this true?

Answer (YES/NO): YES